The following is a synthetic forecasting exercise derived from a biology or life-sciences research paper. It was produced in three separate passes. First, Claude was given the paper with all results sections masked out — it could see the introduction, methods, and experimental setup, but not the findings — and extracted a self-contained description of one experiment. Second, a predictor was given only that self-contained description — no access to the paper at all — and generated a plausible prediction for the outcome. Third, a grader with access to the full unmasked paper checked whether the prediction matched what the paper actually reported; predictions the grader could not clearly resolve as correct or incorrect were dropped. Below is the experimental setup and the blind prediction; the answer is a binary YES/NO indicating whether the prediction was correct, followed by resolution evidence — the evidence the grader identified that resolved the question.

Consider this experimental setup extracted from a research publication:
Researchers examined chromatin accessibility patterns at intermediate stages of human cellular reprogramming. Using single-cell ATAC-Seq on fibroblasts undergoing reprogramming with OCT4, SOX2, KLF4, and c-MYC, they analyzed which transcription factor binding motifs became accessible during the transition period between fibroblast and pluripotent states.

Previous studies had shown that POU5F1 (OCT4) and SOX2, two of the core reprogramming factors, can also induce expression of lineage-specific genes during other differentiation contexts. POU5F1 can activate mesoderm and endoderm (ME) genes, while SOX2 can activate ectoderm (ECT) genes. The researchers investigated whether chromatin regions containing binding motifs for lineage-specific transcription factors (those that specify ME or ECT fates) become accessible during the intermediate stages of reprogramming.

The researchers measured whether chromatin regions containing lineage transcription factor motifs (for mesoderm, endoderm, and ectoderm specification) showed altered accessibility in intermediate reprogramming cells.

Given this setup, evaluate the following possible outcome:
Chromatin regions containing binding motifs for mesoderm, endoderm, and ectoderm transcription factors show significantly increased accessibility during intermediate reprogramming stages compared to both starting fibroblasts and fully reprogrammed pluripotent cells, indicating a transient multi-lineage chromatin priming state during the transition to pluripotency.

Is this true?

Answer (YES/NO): YES